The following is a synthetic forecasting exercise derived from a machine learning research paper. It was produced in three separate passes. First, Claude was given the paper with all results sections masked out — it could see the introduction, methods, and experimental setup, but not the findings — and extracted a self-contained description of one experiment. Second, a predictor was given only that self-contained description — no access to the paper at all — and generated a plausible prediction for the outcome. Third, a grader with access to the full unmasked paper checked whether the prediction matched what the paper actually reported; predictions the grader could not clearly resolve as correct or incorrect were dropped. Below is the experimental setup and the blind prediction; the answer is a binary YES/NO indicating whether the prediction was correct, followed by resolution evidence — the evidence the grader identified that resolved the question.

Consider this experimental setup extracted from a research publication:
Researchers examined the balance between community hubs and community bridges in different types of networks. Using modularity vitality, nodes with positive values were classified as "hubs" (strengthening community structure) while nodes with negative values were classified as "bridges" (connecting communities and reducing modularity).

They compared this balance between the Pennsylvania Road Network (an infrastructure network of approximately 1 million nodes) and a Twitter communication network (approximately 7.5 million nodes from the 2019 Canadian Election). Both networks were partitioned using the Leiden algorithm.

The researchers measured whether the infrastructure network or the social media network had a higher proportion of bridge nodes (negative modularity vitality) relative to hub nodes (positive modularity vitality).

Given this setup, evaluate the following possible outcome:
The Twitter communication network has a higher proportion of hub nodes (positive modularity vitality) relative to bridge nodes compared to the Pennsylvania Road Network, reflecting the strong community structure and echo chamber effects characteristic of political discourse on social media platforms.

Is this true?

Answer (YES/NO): NO